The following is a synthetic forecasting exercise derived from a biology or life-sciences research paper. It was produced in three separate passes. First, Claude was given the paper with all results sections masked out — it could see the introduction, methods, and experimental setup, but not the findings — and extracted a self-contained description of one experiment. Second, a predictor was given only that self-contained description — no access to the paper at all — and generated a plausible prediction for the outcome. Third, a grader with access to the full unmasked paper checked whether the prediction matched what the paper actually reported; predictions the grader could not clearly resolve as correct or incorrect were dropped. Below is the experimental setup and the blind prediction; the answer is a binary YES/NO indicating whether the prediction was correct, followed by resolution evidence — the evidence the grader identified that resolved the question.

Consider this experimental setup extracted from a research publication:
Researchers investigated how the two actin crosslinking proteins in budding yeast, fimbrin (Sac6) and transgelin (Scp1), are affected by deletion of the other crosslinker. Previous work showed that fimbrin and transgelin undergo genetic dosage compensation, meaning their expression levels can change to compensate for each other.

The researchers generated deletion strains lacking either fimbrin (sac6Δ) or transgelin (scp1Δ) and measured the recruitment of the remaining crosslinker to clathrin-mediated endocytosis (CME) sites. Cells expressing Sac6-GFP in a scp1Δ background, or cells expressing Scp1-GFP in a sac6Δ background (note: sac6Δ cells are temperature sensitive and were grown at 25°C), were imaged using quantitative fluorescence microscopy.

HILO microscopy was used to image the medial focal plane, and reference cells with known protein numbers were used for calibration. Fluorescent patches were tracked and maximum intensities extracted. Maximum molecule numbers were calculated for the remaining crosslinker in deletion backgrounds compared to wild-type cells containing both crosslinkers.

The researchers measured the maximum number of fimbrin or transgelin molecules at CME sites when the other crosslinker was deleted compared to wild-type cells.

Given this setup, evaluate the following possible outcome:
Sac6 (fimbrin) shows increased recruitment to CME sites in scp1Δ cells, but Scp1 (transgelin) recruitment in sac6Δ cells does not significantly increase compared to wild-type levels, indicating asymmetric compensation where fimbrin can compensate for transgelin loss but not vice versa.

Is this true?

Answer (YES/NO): NO